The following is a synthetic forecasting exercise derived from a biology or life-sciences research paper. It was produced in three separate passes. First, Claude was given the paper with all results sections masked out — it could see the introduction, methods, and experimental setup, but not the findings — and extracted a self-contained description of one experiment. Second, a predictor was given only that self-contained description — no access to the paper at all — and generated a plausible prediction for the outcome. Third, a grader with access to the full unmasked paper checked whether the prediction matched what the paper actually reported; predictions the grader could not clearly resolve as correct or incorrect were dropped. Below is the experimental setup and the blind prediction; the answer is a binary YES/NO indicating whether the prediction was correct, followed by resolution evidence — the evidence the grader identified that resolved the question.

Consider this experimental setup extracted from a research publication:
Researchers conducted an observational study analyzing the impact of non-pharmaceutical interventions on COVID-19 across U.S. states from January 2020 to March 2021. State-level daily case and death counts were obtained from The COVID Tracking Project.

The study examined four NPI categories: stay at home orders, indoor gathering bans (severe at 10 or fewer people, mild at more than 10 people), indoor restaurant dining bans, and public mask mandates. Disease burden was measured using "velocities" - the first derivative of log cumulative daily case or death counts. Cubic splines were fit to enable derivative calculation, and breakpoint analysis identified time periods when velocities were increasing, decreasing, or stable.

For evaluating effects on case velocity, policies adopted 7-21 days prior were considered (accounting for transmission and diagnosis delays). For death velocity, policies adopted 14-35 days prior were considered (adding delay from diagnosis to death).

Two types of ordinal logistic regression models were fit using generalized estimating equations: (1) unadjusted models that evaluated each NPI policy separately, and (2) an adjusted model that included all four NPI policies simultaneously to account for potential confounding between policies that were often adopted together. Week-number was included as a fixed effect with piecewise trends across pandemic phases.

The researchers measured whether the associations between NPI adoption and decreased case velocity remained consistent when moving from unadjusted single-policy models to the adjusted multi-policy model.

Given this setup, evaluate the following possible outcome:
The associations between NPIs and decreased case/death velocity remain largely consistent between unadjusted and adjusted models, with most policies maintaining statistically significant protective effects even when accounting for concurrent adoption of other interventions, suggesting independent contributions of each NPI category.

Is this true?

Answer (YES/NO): NO